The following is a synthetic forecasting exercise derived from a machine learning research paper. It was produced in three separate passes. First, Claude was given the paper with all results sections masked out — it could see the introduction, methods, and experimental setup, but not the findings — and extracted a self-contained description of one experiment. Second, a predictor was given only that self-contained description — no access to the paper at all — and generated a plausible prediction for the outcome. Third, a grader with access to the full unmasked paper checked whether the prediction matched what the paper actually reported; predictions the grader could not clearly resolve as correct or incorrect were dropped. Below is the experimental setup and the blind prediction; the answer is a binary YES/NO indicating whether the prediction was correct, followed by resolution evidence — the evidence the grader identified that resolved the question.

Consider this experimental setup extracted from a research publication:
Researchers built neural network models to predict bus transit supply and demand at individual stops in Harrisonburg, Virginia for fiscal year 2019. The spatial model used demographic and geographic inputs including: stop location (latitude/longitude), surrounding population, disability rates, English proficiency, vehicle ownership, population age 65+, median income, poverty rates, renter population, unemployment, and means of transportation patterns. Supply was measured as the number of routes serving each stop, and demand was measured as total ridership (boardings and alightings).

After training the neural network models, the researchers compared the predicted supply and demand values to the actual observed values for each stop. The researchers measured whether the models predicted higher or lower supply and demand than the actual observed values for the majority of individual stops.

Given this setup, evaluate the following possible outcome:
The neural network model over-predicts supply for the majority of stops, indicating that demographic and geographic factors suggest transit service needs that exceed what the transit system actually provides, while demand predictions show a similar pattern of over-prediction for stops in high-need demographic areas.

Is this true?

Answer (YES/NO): NO